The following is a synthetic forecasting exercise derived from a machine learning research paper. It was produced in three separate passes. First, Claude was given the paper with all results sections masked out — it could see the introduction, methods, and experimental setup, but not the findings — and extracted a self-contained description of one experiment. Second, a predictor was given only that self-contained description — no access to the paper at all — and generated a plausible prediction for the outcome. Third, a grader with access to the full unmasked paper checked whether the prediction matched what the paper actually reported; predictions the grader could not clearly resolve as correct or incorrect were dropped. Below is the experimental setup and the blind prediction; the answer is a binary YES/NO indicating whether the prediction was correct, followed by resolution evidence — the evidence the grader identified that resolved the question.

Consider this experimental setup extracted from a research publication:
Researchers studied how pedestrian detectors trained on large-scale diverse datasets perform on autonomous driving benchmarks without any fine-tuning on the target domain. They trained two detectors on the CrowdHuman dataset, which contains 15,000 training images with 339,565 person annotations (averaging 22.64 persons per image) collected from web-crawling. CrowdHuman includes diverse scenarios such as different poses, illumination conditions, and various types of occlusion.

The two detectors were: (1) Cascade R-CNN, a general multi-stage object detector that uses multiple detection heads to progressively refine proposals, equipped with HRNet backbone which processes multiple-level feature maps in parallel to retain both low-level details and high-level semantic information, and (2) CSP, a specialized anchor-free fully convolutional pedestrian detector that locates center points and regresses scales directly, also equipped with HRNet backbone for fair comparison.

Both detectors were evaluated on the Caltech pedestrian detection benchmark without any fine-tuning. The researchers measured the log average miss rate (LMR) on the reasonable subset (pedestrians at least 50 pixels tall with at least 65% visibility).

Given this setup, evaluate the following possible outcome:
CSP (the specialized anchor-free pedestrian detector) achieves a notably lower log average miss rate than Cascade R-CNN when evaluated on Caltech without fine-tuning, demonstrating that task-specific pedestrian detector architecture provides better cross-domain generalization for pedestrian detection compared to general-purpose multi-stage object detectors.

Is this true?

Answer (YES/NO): NO